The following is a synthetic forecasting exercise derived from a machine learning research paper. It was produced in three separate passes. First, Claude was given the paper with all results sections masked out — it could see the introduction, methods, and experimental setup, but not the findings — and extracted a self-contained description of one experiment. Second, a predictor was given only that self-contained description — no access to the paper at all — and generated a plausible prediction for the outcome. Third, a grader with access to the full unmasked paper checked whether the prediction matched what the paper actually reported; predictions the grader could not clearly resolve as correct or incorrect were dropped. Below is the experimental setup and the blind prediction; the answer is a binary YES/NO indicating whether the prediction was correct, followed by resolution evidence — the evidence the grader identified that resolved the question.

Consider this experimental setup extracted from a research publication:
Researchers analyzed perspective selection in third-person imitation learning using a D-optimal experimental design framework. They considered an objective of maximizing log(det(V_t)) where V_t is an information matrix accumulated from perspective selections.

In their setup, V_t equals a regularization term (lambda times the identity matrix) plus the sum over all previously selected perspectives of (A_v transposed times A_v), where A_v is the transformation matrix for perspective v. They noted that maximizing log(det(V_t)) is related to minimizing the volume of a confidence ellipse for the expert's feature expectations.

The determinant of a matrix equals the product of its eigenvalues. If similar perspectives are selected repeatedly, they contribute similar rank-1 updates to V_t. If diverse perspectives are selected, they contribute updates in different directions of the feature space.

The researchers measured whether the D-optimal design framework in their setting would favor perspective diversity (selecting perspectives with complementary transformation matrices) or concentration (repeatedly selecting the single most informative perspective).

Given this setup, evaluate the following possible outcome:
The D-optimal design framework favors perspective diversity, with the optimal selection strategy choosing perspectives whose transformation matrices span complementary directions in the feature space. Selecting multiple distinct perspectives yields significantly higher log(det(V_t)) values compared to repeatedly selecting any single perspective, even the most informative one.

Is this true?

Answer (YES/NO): YES